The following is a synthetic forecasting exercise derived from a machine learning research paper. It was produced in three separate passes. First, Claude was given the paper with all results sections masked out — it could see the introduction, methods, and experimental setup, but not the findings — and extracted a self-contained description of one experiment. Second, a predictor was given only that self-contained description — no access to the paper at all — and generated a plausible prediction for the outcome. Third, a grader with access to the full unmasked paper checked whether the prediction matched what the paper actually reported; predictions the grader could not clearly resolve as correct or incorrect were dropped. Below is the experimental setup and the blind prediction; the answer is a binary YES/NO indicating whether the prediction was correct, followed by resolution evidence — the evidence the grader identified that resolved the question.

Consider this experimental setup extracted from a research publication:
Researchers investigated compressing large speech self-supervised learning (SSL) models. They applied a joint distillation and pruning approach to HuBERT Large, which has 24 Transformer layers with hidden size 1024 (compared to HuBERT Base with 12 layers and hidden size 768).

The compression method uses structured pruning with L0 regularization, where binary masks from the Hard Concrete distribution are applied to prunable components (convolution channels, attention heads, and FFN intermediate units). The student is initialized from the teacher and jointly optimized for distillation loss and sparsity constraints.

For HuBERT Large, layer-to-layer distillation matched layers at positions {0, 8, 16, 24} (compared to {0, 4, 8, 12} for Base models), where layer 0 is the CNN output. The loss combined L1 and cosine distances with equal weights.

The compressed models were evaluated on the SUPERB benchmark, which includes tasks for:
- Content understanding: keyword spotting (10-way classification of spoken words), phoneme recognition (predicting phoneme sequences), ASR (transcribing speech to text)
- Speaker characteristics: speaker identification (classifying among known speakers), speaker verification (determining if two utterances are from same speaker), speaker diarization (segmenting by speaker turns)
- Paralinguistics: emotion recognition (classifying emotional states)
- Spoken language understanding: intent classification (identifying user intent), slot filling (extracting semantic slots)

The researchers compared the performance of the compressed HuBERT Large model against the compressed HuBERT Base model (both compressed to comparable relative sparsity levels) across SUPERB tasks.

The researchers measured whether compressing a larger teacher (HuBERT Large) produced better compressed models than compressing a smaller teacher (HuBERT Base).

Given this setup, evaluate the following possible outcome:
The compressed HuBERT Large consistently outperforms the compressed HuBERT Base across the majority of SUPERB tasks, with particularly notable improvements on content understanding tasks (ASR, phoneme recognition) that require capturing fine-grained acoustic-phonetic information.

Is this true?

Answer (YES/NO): NO